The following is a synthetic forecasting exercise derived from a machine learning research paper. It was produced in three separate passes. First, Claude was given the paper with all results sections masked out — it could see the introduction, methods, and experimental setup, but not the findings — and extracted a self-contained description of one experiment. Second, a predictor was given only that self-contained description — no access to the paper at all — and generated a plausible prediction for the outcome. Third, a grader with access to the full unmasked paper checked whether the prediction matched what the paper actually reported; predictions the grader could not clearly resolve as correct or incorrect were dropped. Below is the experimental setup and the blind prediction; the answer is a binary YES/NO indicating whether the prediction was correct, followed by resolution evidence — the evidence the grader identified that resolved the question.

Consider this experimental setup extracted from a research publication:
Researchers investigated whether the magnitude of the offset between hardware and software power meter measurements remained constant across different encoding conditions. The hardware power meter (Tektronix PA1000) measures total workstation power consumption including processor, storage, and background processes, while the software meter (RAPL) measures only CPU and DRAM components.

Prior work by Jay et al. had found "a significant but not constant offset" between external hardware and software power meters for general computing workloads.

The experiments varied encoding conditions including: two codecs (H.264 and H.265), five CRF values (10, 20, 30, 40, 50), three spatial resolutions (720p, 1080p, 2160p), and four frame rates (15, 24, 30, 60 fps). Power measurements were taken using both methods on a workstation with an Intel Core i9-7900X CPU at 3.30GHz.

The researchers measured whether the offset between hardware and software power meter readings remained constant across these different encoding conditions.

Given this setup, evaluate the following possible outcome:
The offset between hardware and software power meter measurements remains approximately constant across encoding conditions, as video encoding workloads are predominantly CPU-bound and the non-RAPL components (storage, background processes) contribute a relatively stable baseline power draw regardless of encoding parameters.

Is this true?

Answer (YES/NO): YES